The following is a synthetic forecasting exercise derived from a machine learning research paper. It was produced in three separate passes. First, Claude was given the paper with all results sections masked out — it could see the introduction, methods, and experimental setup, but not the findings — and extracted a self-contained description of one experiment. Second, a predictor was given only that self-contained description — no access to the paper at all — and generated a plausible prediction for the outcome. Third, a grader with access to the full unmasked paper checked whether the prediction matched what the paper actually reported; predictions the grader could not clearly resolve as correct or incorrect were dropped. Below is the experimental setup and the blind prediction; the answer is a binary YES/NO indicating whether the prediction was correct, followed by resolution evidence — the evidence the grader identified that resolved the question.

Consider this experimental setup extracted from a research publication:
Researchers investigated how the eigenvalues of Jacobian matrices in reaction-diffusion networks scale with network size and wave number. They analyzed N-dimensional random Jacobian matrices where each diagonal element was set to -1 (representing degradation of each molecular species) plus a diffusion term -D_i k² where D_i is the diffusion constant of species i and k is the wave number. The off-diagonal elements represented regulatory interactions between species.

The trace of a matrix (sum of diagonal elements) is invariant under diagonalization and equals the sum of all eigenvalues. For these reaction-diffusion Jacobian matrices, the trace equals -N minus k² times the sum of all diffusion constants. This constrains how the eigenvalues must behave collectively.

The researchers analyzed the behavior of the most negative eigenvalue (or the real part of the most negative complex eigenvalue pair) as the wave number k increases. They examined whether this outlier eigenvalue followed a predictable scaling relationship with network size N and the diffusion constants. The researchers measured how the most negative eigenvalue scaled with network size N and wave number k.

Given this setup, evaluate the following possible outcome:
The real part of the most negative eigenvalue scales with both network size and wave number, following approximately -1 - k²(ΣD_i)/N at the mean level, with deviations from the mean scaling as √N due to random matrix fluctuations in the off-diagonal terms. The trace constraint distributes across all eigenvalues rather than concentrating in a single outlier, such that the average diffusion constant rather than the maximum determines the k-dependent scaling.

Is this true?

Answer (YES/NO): NO